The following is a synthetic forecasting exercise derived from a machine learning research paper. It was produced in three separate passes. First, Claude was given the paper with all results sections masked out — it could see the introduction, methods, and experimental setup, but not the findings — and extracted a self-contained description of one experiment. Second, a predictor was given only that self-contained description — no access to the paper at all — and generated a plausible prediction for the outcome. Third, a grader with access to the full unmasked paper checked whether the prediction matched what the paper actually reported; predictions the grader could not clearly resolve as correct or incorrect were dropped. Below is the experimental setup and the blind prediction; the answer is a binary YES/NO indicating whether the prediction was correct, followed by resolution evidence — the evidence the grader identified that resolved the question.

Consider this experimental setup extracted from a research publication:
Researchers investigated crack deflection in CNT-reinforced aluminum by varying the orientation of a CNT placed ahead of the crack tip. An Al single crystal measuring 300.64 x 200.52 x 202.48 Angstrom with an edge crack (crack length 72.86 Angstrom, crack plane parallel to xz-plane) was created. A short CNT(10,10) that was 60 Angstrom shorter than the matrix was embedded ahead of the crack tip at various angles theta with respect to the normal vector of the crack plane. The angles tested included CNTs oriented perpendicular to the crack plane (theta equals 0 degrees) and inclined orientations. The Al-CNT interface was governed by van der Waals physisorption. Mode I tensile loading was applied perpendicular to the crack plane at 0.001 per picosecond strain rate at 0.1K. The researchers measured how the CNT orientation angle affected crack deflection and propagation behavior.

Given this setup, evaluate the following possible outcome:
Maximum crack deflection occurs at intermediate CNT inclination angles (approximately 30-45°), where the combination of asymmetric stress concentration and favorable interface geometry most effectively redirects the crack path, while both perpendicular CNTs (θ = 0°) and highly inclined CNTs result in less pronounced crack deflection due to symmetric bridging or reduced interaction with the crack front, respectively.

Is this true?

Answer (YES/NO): NO